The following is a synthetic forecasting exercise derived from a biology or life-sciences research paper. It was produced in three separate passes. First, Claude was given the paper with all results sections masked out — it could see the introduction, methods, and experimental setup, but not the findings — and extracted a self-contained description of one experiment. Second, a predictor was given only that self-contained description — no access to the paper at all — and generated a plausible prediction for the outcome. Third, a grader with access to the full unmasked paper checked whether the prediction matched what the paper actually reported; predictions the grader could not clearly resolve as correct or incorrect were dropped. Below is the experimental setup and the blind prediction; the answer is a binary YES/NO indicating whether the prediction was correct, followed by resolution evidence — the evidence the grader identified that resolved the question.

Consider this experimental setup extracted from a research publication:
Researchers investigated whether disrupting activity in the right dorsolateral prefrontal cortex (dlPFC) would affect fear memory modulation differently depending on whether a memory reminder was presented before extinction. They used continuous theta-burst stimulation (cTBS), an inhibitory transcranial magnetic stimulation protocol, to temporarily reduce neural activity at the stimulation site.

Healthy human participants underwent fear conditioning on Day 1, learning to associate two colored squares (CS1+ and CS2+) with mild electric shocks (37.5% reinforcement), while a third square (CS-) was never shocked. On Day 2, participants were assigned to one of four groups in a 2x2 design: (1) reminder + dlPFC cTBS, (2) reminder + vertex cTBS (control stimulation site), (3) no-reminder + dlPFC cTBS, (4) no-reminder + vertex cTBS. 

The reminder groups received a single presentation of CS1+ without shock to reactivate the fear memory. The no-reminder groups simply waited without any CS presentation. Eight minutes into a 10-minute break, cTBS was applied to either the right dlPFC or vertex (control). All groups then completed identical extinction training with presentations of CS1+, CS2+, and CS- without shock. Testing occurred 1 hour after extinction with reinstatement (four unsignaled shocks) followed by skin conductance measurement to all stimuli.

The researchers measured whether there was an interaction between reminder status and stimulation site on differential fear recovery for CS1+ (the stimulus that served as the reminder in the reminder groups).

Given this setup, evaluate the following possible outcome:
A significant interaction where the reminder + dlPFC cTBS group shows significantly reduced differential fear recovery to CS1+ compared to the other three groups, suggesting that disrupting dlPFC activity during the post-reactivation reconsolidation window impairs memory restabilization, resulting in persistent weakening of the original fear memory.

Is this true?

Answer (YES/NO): NO